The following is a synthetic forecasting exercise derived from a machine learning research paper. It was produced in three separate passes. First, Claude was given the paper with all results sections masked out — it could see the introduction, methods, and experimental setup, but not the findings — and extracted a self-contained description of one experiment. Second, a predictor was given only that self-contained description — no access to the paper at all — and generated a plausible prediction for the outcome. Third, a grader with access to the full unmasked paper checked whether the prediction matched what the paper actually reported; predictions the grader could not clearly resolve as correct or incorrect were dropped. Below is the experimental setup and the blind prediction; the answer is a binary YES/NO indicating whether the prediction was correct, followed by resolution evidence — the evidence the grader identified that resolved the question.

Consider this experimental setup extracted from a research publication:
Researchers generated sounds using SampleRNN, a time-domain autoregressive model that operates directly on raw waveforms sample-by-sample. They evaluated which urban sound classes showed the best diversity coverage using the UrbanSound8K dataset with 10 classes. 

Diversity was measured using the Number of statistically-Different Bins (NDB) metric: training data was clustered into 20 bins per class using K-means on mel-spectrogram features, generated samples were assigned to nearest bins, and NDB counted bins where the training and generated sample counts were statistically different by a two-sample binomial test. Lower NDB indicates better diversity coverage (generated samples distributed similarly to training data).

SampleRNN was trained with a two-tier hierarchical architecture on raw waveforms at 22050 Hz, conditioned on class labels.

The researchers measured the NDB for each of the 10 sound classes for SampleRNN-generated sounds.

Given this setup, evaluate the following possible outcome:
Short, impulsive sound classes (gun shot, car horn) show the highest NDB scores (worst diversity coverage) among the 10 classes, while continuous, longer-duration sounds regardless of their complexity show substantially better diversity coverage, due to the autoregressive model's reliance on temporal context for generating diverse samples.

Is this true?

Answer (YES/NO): NO